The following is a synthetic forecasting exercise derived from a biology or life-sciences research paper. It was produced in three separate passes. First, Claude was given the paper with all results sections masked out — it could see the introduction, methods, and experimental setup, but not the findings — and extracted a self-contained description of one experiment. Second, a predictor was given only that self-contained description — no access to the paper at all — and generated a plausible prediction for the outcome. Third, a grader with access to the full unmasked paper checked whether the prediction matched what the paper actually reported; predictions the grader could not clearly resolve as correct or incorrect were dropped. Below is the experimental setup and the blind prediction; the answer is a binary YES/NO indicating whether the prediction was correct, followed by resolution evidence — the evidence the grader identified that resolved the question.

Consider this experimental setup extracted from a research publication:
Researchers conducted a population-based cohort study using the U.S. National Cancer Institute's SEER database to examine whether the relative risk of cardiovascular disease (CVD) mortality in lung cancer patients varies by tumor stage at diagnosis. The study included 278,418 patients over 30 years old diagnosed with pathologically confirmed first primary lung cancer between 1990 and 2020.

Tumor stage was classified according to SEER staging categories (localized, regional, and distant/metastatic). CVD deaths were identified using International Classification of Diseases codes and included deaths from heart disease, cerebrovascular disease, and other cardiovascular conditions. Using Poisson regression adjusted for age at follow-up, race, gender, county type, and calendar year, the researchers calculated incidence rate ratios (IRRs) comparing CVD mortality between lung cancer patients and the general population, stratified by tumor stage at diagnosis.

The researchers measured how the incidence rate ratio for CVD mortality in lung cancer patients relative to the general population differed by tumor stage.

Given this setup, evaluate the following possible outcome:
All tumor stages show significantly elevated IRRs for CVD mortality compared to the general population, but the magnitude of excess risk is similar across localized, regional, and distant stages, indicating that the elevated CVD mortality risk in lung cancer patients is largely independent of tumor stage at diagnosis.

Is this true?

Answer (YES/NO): NO